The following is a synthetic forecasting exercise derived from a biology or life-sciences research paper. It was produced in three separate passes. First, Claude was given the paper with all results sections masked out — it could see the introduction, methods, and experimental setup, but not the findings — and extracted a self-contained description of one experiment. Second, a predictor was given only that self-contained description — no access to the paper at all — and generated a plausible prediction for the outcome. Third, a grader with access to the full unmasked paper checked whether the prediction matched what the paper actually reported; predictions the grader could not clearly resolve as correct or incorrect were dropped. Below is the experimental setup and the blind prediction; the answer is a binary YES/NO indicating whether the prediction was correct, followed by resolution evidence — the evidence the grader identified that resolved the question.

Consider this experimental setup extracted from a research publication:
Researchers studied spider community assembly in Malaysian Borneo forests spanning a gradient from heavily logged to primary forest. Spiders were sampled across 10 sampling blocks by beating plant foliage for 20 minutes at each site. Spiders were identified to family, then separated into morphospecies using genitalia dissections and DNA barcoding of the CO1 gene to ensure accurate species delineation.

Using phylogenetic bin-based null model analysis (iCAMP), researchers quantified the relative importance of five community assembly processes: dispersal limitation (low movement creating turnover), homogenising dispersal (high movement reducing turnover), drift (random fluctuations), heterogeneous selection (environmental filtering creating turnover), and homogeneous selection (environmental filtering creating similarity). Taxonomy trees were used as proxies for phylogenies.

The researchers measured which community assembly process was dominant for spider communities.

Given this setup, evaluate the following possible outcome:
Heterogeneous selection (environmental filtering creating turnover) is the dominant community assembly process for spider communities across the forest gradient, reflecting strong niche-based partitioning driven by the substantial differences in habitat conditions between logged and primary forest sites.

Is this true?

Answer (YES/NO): NO